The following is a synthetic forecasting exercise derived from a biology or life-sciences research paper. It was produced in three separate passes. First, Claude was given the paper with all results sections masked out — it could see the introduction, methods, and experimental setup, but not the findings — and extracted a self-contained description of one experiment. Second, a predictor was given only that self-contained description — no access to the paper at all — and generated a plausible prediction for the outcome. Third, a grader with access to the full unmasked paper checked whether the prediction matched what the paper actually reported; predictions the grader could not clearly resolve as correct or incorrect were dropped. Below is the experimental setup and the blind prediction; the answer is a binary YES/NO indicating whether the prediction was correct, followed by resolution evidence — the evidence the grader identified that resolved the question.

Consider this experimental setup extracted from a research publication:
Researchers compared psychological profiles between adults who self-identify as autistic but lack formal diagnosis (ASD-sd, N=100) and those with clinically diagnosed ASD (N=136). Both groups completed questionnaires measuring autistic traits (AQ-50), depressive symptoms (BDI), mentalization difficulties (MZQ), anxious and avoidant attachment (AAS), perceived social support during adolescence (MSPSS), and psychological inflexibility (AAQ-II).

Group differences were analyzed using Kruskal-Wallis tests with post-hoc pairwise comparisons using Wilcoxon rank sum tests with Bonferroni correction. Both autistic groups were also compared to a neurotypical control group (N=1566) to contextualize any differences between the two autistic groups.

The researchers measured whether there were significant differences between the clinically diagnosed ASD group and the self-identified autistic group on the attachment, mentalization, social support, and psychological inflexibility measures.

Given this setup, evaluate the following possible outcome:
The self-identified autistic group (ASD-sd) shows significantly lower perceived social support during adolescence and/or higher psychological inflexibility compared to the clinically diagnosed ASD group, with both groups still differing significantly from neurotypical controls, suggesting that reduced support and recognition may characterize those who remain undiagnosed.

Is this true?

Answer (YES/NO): NO